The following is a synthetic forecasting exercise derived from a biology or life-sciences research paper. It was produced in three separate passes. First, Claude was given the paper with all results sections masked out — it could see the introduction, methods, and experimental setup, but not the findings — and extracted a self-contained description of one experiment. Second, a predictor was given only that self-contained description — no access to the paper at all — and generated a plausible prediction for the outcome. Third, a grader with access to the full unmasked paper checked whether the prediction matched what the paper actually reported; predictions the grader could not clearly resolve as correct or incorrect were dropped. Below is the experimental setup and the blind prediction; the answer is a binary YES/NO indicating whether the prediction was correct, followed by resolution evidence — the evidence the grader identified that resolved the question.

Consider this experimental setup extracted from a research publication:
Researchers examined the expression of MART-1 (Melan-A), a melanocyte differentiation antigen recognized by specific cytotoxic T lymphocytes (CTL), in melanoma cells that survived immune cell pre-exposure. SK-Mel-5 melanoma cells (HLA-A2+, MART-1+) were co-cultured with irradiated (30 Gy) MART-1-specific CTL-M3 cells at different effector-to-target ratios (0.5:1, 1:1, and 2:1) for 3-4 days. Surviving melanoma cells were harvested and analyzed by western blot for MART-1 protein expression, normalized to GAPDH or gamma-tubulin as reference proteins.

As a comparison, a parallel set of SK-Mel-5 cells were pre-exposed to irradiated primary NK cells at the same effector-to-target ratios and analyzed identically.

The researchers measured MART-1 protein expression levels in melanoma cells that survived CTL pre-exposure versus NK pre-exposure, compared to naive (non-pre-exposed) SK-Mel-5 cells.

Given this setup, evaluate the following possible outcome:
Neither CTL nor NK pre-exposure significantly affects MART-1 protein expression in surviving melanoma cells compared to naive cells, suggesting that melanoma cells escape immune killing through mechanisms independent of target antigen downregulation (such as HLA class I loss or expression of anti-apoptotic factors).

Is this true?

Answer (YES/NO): NO